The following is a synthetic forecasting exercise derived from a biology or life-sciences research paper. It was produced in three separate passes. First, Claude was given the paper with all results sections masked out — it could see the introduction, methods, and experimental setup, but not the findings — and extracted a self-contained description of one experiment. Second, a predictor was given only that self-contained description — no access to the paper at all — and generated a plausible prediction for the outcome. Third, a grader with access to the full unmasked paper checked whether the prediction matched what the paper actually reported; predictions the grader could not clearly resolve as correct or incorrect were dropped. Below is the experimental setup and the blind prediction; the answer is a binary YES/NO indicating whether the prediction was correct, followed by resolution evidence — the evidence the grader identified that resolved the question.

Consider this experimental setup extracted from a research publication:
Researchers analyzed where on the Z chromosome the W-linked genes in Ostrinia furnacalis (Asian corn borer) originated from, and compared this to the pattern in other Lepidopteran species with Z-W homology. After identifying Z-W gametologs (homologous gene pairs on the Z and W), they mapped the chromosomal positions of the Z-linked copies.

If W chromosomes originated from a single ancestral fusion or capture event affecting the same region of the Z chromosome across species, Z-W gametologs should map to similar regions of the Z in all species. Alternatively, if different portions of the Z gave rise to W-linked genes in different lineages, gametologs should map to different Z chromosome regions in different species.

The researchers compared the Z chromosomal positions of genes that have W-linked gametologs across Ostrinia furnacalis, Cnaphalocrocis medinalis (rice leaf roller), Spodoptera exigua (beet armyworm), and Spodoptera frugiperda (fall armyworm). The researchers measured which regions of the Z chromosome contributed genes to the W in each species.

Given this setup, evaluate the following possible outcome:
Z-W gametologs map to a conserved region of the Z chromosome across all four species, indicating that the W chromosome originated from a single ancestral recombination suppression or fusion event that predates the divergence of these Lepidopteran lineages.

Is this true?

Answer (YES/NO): NO